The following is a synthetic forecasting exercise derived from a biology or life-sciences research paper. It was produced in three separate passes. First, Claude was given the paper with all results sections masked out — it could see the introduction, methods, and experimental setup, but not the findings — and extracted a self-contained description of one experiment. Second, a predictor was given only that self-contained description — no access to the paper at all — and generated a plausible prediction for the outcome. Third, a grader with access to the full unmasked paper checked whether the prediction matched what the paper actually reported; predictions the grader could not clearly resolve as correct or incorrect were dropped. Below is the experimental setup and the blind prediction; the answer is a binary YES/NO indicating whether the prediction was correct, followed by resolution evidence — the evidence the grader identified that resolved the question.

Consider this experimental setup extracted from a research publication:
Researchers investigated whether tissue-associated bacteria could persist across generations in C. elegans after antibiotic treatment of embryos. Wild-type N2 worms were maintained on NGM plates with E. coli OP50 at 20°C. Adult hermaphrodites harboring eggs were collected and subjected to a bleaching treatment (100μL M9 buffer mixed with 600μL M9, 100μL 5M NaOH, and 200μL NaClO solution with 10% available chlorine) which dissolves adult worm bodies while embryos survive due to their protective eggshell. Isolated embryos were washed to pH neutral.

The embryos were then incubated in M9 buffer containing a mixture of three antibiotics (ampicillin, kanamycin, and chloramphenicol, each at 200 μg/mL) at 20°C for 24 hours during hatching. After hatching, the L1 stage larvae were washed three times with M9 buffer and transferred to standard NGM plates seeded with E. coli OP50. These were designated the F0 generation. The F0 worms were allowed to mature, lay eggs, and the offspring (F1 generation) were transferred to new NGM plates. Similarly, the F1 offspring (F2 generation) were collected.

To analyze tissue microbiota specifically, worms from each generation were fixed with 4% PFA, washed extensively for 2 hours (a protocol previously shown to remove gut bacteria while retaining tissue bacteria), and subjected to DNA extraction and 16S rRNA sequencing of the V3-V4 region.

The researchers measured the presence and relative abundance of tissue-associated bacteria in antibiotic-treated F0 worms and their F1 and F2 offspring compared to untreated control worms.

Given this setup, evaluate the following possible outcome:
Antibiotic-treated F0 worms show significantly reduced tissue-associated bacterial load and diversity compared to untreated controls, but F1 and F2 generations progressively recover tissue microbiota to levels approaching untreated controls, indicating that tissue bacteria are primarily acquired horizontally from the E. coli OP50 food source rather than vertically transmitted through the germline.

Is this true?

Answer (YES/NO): NO